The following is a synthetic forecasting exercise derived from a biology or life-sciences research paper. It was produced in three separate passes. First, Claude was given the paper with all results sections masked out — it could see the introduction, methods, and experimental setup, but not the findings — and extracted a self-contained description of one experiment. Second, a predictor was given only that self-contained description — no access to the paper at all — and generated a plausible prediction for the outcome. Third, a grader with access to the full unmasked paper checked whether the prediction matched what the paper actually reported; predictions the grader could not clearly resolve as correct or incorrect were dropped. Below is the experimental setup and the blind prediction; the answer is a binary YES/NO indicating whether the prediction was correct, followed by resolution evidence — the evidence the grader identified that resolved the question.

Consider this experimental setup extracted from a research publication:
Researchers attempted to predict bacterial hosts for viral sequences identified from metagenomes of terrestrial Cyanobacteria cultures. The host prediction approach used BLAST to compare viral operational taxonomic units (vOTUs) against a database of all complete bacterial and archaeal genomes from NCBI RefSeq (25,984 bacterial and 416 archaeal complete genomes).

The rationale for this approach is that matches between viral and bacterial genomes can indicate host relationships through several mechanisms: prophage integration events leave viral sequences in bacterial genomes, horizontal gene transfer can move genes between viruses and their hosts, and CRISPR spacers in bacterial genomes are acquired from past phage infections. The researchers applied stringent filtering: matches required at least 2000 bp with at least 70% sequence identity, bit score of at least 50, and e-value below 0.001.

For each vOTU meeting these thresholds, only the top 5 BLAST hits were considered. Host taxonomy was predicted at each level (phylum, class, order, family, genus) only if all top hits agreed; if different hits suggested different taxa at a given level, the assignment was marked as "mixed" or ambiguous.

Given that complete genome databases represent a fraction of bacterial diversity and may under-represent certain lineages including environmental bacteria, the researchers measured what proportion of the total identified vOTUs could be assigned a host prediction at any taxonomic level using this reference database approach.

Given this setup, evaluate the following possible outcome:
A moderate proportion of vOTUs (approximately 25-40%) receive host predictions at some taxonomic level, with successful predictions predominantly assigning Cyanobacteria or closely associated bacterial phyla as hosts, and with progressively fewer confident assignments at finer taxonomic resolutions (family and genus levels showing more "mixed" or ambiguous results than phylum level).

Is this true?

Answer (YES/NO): NO